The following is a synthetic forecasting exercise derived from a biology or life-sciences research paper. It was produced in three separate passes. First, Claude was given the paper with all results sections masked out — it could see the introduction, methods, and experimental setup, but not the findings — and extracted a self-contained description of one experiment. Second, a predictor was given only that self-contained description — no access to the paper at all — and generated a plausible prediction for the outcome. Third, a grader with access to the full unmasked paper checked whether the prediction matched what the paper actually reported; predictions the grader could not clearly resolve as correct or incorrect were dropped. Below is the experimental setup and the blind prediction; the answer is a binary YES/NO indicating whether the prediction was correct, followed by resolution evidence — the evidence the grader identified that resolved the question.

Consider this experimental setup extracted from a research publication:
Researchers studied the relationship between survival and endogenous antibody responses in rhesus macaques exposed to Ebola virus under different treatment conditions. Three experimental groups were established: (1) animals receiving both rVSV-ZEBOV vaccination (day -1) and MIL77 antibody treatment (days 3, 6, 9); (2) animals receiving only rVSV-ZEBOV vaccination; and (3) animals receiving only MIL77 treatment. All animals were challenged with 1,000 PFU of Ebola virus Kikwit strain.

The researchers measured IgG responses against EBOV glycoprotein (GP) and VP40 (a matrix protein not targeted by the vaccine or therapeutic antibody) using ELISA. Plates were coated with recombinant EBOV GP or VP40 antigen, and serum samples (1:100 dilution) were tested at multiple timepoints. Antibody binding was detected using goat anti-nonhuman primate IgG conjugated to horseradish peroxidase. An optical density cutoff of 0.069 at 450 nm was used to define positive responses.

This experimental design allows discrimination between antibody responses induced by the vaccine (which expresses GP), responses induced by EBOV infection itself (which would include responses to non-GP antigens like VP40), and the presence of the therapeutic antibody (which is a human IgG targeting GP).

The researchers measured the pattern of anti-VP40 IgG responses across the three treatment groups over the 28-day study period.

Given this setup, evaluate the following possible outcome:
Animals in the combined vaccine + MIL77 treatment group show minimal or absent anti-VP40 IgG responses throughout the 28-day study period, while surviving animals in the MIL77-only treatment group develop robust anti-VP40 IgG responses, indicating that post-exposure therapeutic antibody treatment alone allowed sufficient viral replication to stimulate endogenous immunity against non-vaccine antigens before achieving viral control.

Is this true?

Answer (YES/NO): NO